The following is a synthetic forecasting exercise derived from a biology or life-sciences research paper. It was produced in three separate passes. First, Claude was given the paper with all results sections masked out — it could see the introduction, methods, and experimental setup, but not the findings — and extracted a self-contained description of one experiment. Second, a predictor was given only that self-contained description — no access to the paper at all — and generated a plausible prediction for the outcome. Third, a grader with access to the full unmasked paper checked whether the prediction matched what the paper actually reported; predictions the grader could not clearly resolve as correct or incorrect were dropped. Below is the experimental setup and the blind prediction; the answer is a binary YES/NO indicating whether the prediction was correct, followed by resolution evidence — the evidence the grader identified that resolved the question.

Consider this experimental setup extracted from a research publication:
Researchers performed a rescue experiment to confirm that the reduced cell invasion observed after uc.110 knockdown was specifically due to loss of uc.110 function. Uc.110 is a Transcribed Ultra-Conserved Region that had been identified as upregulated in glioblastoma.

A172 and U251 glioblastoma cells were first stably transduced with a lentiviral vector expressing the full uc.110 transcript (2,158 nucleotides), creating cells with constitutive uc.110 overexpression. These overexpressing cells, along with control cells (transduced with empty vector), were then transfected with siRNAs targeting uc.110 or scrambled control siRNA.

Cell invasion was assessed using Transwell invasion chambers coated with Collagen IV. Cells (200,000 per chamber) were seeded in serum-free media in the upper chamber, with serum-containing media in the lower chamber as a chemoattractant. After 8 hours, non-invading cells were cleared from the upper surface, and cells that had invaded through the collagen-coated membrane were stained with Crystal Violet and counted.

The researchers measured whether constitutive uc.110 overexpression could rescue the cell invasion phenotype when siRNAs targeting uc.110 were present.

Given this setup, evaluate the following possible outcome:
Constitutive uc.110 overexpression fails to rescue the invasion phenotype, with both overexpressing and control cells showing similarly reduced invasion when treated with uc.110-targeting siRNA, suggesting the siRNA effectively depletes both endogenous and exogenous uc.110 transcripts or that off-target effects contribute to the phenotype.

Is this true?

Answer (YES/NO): NO